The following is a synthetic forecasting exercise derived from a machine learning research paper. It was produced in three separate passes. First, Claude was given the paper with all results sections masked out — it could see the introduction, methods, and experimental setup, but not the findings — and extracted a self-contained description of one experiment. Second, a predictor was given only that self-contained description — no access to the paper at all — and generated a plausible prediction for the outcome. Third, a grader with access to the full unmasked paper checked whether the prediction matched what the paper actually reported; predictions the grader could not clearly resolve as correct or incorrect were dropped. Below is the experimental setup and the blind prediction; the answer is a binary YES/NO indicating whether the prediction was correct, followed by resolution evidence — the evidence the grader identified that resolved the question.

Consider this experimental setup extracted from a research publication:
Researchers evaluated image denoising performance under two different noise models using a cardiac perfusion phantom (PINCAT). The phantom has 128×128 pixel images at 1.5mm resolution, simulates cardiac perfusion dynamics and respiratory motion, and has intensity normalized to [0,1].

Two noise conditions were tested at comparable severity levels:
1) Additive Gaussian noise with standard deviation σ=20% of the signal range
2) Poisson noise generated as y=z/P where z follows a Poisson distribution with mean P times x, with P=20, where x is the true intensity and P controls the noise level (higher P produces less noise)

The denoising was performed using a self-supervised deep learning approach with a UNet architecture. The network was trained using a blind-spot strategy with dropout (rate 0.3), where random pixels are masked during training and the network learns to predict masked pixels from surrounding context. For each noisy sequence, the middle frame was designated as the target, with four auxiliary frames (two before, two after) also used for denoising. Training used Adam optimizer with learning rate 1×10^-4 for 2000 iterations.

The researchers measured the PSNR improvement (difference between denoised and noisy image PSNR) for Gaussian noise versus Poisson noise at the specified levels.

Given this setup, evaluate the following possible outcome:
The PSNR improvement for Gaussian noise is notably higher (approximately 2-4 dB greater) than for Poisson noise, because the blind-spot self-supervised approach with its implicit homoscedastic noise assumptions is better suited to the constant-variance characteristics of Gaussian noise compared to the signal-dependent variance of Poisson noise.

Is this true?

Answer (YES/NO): NO